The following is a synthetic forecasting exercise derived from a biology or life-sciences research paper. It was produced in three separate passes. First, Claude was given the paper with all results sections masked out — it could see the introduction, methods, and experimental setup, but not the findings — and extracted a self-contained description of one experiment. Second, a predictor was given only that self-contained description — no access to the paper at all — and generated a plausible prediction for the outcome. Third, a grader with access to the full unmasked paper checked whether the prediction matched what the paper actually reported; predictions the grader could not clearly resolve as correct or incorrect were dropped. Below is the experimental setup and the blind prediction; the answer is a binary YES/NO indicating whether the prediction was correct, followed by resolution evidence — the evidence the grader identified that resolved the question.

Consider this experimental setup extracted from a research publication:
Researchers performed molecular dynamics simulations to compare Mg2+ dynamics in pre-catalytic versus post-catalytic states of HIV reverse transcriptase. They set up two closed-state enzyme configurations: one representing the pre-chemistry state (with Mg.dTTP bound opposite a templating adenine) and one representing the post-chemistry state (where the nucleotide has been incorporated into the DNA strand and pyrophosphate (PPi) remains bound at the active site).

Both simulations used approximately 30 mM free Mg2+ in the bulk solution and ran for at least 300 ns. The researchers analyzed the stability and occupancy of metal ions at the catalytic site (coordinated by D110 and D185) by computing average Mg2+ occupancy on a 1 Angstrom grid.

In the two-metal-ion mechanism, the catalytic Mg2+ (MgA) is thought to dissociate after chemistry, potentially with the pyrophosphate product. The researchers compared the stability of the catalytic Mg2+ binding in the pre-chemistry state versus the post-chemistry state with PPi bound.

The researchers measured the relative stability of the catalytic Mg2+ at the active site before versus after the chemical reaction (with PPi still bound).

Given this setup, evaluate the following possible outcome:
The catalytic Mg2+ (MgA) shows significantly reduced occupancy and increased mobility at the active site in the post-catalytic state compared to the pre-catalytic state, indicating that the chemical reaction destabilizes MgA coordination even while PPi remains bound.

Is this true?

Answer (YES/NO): NO